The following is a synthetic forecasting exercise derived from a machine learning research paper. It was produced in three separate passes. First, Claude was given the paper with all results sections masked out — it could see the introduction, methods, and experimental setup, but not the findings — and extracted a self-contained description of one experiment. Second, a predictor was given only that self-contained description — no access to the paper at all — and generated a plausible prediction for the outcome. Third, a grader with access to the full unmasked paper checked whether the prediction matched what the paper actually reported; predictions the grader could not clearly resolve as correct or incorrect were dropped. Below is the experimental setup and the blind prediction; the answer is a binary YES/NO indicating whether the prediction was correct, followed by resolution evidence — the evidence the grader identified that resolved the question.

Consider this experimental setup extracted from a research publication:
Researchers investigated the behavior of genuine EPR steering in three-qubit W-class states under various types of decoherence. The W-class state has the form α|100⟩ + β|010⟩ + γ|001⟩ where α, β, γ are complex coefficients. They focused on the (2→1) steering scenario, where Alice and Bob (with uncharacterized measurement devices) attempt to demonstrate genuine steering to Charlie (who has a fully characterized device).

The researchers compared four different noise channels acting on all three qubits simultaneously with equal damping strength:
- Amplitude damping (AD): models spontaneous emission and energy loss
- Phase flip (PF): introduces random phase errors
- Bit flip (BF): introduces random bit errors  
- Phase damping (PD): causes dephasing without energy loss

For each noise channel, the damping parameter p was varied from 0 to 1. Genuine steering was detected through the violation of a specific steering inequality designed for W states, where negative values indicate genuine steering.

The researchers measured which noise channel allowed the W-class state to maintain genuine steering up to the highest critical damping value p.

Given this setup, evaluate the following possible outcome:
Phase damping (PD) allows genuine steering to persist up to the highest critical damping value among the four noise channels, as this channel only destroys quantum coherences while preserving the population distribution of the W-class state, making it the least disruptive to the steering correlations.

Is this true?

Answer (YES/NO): YES